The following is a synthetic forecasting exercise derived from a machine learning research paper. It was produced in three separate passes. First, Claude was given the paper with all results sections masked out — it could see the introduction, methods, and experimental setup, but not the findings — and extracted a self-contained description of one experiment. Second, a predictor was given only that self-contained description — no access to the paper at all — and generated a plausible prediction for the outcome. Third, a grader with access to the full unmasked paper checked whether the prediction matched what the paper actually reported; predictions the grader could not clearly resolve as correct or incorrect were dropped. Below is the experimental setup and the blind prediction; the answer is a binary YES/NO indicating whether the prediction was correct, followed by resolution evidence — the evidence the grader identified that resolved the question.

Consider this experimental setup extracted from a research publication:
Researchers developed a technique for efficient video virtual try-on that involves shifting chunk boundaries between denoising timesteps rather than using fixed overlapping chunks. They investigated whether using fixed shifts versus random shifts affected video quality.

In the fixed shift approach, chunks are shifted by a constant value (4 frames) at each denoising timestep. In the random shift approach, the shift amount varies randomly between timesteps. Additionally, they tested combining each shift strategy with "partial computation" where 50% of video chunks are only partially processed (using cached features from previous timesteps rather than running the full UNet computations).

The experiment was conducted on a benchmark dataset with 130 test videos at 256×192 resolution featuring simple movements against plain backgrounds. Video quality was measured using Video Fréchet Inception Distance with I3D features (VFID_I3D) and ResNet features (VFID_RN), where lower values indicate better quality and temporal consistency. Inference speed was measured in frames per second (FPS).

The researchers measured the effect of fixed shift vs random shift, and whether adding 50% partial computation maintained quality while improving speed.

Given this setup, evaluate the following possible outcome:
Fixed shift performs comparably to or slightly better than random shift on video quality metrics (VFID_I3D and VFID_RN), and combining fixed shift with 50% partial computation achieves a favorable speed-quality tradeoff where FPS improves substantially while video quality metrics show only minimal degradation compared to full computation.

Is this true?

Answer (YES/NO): NO